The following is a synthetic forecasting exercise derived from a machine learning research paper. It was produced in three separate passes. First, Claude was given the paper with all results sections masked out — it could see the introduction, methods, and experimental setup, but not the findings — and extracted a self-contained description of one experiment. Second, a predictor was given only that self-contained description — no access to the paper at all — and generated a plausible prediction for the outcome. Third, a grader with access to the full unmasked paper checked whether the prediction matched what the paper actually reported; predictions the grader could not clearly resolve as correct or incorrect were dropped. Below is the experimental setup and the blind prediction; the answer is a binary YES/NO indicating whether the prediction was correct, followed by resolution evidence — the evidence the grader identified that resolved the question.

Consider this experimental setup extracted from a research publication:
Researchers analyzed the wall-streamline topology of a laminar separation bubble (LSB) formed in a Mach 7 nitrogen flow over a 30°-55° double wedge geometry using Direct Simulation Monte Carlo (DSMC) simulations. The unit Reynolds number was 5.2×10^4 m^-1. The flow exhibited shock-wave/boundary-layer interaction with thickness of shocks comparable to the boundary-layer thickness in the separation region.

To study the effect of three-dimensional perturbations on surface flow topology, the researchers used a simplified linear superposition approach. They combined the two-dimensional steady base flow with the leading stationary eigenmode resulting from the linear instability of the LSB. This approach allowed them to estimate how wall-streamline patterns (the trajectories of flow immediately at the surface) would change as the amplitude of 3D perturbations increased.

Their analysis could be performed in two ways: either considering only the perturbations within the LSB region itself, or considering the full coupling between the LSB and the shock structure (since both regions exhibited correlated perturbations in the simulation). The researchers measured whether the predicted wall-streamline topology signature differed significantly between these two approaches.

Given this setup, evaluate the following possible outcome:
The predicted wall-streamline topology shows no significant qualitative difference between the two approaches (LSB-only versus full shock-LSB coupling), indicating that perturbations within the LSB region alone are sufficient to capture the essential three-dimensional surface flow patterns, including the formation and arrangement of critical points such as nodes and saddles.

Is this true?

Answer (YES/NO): NO